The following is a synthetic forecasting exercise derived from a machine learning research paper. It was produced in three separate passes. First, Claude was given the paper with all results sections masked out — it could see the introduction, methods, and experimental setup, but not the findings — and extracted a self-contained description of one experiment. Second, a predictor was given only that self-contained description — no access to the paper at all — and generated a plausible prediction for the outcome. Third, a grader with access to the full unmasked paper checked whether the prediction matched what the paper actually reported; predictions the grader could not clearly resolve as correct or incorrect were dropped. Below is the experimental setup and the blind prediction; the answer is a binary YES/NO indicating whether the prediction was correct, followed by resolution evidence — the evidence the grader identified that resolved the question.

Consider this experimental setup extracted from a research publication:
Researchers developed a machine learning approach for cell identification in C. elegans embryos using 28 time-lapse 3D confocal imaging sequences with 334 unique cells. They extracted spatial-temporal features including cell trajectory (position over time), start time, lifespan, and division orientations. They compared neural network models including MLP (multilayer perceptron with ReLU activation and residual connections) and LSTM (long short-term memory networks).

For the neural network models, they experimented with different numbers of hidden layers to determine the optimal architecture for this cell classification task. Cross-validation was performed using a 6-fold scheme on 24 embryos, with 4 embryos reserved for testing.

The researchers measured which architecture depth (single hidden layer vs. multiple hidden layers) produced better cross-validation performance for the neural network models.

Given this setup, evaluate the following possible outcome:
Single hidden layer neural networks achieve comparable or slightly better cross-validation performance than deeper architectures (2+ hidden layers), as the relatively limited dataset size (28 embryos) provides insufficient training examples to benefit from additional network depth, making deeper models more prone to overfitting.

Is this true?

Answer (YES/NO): YES